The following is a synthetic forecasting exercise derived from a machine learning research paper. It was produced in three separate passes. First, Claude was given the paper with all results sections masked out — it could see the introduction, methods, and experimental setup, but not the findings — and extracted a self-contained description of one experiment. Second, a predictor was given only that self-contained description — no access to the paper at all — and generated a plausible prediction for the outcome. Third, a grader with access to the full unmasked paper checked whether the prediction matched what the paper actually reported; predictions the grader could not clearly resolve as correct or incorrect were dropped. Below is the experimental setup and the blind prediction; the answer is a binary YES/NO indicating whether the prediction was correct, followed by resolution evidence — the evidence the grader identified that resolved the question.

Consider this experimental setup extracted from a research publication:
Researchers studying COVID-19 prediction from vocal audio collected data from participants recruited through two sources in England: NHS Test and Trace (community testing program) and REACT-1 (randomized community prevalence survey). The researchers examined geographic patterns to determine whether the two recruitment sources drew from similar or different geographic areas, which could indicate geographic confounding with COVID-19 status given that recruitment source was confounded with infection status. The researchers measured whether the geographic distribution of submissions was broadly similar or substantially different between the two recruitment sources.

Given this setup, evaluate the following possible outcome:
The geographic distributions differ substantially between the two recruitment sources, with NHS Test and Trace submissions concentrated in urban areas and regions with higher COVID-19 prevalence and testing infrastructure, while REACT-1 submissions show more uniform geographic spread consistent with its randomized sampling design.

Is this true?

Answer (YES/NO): NO